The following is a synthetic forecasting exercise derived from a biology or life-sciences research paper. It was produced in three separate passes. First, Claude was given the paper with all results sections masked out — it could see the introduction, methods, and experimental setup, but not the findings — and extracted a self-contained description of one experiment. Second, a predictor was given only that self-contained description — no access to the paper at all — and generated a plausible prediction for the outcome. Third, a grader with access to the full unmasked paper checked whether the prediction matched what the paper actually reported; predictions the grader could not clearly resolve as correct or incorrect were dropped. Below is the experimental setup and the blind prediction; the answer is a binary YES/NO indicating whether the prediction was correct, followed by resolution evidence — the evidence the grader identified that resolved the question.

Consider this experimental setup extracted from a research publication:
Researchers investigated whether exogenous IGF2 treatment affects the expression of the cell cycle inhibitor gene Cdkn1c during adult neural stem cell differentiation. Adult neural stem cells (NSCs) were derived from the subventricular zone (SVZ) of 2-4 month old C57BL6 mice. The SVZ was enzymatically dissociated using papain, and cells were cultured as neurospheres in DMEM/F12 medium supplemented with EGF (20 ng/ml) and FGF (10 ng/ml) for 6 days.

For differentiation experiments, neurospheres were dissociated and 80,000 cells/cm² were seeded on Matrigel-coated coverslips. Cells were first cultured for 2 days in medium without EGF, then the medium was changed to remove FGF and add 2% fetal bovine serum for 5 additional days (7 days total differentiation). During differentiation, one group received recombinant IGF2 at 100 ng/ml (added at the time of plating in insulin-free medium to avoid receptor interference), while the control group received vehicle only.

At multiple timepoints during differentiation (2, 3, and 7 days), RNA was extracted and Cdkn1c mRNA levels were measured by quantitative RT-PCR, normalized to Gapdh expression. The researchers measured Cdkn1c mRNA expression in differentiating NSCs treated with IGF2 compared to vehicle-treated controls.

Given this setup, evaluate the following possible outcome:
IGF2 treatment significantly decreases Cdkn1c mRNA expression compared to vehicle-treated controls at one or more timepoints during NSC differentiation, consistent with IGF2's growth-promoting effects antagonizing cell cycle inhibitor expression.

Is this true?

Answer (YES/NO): NO